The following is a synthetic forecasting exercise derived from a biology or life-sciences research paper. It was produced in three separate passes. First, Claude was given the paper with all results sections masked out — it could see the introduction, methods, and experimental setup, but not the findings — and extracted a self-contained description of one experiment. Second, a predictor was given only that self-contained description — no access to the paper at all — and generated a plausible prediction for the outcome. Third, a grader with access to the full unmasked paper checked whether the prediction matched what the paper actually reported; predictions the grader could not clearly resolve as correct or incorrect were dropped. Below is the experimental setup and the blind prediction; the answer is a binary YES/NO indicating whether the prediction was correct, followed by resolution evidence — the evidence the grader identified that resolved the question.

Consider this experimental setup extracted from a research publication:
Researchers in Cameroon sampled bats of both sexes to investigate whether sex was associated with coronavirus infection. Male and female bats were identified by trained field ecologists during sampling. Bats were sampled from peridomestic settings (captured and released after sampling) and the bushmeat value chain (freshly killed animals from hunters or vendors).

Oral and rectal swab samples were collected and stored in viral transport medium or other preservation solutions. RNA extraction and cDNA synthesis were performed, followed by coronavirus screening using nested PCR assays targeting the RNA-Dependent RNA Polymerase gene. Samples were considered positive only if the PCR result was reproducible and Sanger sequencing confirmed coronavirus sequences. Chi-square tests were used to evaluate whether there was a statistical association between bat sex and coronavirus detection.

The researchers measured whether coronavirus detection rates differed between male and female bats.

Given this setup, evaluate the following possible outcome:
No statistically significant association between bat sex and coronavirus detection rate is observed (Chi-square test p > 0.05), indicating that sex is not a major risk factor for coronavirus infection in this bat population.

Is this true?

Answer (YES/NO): NO